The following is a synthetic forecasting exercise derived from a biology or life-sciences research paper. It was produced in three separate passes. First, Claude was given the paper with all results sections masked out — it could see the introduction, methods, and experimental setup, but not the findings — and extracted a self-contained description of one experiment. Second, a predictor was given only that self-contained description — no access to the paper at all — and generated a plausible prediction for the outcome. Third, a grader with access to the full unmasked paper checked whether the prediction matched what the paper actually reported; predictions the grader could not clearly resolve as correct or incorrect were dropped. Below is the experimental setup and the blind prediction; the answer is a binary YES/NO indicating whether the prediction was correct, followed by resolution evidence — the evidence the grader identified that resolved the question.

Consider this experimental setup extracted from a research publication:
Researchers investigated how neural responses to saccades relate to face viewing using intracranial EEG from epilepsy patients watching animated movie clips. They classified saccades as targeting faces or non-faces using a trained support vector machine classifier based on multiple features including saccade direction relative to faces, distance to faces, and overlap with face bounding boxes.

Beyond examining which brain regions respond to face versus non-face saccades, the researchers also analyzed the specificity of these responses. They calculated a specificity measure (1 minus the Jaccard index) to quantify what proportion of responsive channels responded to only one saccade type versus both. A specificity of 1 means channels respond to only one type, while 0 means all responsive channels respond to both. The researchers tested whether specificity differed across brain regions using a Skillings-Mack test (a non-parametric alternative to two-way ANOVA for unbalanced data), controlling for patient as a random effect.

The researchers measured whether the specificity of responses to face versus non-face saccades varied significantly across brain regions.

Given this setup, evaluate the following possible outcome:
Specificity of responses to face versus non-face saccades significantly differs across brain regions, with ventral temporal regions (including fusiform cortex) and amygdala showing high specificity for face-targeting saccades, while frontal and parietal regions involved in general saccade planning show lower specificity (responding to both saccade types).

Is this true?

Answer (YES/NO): NO